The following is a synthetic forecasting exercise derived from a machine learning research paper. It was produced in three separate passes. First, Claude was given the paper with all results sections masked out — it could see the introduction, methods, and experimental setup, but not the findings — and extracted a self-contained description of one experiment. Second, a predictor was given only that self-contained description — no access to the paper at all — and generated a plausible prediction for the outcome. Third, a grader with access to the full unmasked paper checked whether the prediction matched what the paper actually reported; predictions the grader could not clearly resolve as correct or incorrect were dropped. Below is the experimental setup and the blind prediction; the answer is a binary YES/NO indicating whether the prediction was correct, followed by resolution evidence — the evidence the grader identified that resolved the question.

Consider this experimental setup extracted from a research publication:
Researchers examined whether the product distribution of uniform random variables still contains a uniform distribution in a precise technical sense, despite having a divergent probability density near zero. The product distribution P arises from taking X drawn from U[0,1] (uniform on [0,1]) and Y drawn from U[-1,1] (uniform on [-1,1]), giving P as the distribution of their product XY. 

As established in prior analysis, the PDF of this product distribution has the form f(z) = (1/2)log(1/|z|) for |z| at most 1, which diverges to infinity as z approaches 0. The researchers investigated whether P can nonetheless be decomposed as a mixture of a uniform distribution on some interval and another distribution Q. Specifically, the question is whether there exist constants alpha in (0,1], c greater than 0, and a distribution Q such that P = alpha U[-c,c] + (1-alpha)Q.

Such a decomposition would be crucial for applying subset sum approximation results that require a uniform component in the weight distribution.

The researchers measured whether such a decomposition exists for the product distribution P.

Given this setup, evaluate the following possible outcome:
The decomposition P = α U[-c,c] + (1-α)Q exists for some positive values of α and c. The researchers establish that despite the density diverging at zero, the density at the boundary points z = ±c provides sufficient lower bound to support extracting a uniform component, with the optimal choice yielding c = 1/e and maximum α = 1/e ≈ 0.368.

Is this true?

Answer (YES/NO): NO